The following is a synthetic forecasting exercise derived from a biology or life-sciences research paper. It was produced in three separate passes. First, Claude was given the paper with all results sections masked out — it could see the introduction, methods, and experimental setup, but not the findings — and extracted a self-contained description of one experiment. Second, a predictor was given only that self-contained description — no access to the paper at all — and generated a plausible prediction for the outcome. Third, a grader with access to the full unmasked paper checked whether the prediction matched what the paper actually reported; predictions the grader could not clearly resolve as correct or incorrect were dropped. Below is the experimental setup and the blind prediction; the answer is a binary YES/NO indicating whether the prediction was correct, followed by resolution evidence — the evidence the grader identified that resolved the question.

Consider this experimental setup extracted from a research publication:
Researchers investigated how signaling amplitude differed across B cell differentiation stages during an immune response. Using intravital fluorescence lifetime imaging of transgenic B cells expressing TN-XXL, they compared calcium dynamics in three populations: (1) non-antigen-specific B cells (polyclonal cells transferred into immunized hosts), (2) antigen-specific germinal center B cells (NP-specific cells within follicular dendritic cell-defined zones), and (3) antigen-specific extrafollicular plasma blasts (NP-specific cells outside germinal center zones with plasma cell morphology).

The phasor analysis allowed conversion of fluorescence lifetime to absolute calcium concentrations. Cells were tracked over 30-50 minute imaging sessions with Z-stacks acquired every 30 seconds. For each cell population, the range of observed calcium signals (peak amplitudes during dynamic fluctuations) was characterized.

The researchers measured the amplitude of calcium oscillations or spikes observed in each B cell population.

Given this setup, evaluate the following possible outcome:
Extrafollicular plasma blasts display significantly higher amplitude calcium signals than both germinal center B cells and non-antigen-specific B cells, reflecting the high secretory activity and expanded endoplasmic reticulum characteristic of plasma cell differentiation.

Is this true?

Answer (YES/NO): YES